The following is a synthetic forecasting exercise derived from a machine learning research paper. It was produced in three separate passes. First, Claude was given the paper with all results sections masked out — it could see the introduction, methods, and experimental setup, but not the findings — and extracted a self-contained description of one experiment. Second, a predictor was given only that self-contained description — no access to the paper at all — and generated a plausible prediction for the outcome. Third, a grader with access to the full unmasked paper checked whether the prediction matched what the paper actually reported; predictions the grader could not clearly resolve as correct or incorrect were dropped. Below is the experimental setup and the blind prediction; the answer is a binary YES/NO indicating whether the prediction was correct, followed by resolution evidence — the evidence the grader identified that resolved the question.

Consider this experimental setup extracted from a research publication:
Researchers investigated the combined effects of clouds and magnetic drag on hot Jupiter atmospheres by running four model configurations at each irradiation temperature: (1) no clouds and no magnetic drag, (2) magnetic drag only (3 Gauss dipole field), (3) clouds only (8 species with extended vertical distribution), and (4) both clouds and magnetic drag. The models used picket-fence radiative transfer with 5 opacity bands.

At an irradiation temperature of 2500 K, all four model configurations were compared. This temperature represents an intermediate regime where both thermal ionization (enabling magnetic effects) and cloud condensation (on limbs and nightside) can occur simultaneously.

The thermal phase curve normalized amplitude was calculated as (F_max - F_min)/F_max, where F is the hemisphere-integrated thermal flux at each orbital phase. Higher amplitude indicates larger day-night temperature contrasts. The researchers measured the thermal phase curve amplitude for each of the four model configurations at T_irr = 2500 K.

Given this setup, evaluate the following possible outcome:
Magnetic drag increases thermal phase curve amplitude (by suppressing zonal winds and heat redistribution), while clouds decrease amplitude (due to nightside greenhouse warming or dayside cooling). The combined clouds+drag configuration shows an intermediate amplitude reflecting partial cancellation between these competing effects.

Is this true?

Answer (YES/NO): NO